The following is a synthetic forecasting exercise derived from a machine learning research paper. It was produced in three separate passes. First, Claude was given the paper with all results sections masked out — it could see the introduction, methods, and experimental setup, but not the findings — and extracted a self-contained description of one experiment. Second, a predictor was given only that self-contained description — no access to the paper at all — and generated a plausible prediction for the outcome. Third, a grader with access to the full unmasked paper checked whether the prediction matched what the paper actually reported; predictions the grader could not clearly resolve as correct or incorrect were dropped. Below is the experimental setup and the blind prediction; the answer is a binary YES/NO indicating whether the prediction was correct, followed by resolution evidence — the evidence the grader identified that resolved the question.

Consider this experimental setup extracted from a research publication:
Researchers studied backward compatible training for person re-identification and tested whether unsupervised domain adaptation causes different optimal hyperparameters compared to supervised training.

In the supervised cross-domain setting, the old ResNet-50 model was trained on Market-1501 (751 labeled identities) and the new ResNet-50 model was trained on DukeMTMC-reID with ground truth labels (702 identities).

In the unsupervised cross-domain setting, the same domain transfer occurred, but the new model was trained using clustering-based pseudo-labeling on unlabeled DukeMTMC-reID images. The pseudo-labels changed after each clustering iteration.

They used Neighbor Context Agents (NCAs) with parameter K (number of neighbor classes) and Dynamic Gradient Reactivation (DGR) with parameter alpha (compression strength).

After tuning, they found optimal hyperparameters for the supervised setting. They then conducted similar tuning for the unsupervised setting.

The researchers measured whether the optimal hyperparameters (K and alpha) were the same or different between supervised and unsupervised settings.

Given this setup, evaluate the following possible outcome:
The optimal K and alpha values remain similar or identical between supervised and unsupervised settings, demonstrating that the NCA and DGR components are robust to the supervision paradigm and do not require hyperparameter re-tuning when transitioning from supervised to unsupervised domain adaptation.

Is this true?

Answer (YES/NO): NO